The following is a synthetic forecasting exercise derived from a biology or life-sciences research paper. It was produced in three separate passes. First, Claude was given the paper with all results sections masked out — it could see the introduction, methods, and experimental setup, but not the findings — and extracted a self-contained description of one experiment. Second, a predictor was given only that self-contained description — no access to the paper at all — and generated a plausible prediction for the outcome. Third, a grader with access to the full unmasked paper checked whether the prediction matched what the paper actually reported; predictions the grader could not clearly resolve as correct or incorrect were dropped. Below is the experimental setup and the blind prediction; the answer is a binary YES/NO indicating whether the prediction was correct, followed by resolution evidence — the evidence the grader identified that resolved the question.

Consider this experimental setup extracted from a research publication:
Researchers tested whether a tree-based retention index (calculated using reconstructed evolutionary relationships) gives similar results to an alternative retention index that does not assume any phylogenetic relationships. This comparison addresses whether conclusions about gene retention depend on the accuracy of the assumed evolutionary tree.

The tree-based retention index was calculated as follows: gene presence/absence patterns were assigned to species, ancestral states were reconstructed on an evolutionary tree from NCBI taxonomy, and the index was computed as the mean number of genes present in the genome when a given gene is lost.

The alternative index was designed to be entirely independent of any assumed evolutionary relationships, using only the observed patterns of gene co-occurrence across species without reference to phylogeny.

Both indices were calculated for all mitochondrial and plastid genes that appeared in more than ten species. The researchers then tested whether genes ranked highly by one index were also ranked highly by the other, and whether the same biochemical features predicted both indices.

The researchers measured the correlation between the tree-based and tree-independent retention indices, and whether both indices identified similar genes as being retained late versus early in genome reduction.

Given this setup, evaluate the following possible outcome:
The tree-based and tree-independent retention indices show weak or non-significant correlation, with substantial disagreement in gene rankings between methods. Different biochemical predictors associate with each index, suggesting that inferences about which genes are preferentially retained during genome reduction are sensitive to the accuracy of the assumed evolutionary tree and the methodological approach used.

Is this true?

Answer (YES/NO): NO